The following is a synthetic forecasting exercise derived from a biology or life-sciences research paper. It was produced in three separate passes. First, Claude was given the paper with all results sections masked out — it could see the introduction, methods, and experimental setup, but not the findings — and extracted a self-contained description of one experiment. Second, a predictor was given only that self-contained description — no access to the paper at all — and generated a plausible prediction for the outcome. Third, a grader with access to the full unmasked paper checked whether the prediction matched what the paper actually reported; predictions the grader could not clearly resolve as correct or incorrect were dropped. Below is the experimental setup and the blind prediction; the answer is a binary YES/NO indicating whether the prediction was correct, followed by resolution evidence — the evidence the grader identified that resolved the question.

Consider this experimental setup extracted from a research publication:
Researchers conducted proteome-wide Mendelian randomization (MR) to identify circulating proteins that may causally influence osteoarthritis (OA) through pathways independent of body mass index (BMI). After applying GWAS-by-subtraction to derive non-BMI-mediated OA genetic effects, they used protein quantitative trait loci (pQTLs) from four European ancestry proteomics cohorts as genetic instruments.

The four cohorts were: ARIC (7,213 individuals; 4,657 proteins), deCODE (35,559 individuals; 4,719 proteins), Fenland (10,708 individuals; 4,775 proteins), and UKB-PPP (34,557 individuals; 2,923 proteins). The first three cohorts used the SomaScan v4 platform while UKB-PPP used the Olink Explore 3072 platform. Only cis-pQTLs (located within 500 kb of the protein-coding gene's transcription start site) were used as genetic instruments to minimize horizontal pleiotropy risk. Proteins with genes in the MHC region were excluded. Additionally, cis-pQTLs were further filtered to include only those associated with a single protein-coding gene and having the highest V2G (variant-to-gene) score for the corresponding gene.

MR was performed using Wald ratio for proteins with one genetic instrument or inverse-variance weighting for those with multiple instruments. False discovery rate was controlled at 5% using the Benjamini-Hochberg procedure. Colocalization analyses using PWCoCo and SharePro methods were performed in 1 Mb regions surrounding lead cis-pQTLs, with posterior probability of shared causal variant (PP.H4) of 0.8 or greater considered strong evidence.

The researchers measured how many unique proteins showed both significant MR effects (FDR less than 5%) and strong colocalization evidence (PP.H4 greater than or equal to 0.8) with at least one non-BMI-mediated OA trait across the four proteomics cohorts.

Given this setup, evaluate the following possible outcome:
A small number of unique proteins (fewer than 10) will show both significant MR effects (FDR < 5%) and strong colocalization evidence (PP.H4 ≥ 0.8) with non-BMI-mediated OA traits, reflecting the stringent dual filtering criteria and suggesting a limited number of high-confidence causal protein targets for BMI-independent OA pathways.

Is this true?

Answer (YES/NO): NO